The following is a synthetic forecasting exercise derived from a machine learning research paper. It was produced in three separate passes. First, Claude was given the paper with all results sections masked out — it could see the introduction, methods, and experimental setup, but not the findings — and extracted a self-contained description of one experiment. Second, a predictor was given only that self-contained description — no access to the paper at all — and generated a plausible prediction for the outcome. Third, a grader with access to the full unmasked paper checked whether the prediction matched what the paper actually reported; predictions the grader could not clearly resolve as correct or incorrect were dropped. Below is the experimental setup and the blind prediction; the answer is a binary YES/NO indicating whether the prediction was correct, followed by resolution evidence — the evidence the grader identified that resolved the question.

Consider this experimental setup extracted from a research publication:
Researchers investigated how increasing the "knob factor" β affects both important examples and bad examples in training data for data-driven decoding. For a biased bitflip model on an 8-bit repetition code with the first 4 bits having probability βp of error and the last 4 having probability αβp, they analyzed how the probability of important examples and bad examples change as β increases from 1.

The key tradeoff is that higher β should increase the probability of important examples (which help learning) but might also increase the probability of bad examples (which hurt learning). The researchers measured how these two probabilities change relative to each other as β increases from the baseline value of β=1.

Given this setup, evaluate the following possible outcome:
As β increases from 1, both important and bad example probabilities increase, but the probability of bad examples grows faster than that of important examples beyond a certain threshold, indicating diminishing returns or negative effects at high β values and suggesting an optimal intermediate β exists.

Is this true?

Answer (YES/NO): YES